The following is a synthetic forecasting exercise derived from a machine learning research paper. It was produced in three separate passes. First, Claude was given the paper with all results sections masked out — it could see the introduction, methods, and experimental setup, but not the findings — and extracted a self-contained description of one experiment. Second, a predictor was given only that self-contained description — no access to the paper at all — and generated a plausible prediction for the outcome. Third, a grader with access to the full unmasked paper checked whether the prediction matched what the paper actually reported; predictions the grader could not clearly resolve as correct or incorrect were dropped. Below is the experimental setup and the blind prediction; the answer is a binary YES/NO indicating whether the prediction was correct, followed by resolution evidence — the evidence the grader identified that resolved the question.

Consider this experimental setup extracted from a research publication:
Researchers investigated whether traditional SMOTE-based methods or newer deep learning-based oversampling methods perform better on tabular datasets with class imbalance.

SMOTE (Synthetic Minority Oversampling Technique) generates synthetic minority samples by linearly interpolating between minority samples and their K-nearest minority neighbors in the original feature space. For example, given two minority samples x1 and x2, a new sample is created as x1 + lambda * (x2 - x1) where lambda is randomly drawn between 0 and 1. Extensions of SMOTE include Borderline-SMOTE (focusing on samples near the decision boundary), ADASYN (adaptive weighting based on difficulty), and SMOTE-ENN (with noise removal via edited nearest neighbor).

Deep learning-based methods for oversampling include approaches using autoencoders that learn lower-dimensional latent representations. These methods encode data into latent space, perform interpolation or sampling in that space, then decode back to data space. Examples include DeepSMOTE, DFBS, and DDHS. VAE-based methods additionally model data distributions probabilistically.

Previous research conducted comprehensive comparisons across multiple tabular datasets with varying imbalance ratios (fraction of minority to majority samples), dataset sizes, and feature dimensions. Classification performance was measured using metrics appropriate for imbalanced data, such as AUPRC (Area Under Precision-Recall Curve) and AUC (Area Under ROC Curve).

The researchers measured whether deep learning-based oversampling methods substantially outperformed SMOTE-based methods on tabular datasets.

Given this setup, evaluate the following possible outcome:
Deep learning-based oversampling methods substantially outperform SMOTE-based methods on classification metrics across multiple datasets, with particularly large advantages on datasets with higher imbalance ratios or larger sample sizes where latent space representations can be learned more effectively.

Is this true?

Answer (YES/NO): NO